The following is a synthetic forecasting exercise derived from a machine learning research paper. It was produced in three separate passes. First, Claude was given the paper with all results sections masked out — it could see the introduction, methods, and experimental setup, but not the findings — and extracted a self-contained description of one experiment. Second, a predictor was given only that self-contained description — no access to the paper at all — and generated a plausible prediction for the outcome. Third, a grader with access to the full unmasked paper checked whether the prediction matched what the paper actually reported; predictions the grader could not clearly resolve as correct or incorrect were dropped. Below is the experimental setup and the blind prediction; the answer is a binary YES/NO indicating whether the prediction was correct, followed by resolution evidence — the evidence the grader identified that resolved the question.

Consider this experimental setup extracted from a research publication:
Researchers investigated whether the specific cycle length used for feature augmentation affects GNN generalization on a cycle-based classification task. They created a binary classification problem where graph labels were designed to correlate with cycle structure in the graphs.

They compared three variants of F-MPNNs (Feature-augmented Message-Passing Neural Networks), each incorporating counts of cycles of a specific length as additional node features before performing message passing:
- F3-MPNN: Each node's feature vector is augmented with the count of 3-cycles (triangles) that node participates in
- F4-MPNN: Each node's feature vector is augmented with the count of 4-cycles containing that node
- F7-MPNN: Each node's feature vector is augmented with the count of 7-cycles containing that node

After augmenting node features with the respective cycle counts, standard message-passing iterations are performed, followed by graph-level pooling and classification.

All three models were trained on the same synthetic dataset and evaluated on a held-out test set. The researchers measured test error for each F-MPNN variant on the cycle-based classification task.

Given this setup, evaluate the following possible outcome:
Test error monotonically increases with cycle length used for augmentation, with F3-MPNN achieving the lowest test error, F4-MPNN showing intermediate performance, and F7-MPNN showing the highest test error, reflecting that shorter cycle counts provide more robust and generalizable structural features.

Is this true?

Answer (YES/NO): NO